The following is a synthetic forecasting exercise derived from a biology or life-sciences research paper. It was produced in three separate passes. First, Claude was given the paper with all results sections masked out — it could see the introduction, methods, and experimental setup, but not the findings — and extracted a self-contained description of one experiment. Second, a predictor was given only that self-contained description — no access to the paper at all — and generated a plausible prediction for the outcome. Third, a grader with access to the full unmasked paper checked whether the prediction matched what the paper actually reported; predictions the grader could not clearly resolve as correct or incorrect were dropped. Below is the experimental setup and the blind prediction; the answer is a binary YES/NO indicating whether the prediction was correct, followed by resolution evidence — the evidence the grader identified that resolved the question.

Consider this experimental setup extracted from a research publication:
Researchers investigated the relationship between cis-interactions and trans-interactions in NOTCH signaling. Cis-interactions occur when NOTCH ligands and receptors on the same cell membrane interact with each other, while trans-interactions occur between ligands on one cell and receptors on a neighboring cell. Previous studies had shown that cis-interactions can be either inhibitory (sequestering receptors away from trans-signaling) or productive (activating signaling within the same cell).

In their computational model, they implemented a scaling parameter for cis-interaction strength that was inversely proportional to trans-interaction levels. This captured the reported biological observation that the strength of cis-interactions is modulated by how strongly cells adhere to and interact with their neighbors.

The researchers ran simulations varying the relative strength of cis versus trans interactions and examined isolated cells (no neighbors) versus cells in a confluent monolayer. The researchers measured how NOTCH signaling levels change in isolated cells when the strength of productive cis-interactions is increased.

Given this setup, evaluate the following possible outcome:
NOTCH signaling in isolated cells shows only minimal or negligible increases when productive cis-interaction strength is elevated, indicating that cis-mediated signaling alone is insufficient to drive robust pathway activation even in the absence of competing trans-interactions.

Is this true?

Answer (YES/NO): NO